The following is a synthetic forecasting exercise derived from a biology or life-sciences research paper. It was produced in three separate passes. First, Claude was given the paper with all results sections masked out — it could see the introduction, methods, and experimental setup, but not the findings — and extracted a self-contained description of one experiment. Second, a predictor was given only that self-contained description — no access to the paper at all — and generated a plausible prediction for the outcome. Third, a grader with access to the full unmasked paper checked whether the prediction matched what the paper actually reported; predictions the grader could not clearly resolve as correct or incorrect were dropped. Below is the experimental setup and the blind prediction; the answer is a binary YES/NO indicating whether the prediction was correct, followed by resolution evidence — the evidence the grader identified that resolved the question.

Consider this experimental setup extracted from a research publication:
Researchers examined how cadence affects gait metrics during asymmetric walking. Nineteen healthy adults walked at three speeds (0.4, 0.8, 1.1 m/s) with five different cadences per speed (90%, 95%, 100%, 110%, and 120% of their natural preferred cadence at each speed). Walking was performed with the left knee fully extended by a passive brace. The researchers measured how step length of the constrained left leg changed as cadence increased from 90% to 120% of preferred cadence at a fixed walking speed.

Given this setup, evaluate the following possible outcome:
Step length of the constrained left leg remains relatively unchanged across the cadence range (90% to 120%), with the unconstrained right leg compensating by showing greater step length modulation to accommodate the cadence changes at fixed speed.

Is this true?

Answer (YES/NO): NO